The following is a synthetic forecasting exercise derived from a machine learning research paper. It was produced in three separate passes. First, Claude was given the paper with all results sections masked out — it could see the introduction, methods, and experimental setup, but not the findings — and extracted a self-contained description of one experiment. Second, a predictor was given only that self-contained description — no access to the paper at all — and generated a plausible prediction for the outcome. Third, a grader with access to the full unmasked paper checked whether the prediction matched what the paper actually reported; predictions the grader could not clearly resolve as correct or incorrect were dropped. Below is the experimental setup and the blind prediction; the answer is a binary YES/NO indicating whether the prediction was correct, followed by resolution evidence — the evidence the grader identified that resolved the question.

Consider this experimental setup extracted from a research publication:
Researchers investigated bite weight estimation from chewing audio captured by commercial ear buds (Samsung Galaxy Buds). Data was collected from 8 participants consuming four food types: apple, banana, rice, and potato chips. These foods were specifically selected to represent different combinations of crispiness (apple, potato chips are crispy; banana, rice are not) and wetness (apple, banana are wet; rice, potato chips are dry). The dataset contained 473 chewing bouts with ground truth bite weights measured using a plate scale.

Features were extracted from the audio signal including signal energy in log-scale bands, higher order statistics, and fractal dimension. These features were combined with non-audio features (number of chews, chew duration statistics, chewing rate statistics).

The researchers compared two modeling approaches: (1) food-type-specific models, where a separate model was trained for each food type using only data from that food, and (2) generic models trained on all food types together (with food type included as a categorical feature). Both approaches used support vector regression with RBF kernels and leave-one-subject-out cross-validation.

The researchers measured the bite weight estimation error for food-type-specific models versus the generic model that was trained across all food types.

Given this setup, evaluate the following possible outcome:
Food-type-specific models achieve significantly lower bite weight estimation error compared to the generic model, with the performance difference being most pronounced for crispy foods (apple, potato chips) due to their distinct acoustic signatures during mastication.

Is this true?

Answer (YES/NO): NO